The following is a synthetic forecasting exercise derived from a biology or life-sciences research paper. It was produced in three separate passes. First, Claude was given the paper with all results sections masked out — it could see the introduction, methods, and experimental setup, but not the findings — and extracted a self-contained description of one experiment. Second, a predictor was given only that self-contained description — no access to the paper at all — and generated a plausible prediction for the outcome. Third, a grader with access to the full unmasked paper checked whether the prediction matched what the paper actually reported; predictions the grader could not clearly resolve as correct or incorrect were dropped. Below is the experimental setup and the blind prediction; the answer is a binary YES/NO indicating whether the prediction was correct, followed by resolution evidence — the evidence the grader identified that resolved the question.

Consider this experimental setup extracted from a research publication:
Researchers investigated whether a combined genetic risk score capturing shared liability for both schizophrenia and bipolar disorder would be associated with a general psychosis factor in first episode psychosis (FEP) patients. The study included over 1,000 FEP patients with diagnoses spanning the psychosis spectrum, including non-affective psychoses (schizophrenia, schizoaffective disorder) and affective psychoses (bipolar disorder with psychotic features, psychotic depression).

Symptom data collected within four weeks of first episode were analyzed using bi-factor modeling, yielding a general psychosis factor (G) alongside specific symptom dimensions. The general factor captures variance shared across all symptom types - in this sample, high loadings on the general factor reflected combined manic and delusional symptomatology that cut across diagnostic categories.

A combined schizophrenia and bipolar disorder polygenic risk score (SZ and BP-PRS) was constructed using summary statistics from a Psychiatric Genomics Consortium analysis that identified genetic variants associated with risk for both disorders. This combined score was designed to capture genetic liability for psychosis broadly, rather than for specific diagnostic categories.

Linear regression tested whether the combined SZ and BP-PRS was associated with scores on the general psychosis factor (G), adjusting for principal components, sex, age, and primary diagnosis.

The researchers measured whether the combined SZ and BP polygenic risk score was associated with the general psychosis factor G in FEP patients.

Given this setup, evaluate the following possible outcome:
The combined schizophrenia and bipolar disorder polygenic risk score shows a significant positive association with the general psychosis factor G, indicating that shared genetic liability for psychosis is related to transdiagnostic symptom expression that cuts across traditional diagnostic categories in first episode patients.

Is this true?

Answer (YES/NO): NO